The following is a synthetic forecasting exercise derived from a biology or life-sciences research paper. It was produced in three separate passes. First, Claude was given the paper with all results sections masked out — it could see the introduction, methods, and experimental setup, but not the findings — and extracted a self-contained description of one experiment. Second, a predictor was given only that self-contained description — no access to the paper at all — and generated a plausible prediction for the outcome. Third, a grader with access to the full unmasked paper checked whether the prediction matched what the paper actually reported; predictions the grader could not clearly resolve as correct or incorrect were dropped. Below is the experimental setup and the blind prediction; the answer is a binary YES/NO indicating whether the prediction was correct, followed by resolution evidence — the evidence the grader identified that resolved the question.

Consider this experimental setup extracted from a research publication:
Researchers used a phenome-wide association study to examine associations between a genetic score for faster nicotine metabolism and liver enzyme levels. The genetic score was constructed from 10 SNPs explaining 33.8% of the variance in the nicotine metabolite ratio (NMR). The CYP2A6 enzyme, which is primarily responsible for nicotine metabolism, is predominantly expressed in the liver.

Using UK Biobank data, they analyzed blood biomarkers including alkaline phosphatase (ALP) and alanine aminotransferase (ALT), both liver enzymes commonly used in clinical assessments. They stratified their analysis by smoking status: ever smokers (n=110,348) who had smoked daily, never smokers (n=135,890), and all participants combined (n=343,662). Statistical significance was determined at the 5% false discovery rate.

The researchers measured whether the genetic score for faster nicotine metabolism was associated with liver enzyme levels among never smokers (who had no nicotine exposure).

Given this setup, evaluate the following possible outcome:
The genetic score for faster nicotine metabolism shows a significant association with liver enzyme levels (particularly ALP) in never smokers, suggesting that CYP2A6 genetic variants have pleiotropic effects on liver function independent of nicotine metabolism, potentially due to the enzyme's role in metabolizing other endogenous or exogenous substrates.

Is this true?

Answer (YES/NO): YES